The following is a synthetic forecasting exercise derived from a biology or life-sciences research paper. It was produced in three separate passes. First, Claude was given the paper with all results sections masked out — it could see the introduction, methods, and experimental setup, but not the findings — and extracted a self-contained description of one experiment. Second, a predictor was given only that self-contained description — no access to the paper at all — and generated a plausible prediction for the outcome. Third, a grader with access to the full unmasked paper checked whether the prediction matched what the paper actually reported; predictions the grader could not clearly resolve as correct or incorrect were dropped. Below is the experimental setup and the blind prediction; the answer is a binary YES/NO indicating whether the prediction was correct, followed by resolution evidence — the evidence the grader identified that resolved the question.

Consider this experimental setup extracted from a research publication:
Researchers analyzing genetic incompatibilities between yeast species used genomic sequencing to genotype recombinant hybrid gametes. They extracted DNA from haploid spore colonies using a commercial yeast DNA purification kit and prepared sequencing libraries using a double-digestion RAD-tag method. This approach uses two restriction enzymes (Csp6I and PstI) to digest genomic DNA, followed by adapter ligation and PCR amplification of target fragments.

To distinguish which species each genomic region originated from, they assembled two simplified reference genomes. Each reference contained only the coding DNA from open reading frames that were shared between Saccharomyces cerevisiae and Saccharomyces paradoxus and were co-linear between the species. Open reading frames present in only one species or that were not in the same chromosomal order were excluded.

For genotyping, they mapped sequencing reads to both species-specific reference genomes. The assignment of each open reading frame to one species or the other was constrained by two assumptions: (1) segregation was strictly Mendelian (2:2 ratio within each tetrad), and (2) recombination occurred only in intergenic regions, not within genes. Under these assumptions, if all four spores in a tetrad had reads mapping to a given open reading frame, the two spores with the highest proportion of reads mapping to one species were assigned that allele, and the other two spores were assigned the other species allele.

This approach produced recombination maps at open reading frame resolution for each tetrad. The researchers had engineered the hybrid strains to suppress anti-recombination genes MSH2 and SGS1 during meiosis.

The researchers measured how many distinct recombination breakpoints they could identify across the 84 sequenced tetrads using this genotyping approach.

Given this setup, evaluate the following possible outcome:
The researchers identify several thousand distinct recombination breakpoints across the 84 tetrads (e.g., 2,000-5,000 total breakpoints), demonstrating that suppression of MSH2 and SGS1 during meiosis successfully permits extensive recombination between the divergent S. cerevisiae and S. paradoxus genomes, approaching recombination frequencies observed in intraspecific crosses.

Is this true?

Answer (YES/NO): NO